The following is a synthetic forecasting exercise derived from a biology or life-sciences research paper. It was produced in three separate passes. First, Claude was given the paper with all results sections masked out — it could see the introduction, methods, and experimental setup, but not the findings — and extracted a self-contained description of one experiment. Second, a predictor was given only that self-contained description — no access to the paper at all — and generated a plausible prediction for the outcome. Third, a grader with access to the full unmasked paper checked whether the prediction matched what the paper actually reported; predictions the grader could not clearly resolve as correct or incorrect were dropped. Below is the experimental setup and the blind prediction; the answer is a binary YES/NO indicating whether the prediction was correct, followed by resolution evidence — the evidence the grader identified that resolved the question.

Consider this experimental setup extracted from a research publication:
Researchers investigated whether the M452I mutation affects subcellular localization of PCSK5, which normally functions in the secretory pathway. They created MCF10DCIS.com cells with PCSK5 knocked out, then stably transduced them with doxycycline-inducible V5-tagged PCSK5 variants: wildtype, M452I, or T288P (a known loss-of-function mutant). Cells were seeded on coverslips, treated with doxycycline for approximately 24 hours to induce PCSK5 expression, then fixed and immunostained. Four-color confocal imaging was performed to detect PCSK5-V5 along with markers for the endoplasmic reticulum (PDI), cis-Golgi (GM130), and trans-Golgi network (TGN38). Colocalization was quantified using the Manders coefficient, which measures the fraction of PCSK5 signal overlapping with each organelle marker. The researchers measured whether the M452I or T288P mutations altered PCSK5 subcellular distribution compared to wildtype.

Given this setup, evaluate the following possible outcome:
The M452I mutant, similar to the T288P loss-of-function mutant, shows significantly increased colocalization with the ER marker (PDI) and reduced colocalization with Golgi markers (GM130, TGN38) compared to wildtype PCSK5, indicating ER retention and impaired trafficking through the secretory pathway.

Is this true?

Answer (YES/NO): NO